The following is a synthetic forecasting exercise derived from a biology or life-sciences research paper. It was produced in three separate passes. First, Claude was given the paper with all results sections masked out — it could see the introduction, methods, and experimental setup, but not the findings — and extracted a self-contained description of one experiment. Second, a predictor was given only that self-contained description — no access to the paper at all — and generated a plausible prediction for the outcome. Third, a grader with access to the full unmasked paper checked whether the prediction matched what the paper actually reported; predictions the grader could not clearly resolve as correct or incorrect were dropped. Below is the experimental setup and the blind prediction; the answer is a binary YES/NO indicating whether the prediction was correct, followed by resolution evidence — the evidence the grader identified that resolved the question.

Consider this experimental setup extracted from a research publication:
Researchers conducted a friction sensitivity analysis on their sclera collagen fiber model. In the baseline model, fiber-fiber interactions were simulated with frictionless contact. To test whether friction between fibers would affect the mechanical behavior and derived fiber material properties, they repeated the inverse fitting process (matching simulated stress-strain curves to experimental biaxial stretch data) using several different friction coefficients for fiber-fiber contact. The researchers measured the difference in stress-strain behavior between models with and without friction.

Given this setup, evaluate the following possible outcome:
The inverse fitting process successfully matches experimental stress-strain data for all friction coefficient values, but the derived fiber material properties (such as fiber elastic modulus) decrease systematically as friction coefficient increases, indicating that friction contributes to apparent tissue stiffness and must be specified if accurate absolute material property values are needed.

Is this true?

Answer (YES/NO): NO